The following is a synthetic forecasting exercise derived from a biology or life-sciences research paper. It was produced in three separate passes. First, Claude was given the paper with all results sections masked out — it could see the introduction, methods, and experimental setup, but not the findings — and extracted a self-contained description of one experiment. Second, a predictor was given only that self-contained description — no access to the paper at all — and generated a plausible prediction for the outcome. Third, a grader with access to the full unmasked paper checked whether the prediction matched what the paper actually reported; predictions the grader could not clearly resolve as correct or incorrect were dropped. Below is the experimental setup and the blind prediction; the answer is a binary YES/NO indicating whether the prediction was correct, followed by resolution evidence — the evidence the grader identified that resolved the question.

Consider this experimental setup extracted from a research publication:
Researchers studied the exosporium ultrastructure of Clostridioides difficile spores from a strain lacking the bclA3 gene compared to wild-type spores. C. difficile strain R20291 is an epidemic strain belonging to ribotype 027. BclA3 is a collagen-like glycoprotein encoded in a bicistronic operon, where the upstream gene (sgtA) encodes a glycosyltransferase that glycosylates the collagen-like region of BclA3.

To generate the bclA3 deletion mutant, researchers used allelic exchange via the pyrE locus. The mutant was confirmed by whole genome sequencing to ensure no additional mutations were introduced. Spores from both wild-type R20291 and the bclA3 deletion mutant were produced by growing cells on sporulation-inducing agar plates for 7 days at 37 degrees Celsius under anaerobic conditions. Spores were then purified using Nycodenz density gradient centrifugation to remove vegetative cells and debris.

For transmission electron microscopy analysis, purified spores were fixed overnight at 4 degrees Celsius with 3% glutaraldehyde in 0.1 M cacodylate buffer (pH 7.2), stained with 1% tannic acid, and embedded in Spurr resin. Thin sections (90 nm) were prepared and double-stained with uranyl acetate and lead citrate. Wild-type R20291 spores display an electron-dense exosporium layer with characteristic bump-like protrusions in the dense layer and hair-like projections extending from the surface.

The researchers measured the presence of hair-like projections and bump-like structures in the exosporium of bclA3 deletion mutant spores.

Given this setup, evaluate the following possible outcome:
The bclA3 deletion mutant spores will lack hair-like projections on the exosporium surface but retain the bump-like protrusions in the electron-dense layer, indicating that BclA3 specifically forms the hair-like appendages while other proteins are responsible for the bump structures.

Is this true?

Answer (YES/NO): NO